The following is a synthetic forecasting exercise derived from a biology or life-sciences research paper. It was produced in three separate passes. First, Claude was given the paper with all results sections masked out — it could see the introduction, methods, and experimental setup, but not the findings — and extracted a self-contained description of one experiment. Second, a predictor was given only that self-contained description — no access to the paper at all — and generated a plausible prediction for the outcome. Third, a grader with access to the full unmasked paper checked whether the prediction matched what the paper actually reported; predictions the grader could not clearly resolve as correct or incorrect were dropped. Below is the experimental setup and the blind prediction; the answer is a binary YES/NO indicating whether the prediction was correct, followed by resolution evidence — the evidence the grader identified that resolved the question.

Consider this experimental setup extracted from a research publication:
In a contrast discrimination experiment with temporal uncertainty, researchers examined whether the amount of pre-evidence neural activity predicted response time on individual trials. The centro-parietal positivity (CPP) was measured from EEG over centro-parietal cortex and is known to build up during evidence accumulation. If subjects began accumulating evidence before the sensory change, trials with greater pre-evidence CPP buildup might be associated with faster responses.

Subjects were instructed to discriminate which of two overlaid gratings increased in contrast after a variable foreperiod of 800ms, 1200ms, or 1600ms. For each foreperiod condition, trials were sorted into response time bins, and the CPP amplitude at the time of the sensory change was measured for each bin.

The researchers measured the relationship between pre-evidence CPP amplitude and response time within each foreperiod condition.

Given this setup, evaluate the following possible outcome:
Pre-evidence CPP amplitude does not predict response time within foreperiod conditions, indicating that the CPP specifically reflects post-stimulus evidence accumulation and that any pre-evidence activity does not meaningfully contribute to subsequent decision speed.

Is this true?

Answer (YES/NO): NO